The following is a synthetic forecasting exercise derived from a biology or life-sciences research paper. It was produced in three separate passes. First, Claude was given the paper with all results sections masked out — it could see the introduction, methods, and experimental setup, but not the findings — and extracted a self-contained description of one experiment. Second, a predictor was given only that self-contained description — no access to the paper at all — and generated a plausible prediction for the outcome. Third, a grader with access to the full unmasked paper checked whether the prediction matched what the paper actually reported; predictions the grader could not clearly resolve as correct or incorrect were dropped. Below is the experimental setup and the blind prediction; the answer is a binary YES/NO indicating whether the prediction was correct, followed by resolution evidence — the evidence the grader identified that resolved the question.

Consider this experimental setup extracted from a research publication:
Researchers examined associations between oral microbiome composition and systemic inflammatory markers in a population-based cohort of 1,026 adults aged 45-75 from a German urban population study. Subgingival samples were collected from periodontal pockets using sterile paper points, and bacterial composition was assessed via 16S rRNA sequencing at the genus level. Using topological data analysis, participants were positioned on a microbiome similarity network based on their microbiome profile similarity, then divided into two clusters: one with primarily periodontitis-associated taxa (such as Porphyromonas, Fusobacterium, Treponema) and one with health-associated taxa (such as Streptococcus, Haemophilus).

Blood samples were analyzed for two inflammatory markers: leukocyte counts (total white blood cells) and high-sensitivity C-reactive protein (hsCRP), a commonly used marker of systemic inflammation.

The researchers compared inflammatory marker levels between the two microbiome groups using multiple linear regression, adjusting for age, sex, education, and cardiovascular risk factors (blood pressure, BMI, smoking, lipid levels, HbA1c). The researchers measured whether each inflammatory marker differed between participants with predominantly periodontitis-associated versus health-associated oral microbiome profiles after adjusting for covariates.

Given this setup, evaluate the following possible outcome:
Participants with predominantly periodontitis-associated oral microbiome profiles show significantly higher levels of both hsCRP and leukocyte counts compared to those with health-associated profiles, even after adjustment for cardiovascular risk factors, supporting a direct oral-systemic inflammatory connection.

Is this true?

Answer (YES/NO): NO